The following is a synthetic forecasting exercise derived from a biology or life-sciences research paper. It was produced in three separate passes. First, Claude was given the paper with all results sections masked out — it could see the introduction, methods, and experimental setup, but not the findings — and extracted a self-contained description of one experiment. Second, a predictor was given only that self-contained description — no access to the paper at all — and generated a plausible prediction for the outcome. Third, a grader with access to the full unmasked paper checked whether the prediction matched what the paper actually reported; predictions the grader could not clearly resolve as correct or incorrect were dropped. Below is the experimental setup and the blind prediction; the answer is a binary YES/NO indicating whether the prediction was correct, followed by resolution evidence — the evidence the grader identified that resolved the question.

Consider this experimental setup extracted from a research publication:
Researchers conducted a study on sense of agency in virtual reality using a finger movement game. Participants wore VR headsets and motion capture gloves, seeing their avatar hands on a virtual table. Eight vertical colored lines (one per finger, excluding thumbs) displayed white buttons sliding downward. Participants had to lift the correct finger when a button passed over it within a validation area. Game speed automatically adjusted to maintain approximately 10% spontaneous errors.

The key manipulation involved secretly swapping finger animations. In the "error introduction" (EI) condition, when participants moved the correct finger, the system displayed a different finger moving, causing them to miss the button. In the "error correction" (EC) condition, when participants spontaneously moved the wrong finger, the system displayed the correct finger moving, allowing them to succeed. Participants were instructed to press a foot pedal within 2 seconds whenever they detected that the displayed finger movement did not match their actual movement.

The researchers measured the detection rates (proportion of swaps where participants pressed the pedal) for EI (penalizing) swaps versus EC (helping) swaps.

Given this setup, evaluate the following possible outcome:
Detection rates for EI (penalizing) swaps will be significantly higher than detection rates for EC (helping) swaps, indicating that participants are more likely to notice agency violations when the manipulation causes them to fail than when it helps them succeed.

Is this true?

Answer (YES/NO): YES